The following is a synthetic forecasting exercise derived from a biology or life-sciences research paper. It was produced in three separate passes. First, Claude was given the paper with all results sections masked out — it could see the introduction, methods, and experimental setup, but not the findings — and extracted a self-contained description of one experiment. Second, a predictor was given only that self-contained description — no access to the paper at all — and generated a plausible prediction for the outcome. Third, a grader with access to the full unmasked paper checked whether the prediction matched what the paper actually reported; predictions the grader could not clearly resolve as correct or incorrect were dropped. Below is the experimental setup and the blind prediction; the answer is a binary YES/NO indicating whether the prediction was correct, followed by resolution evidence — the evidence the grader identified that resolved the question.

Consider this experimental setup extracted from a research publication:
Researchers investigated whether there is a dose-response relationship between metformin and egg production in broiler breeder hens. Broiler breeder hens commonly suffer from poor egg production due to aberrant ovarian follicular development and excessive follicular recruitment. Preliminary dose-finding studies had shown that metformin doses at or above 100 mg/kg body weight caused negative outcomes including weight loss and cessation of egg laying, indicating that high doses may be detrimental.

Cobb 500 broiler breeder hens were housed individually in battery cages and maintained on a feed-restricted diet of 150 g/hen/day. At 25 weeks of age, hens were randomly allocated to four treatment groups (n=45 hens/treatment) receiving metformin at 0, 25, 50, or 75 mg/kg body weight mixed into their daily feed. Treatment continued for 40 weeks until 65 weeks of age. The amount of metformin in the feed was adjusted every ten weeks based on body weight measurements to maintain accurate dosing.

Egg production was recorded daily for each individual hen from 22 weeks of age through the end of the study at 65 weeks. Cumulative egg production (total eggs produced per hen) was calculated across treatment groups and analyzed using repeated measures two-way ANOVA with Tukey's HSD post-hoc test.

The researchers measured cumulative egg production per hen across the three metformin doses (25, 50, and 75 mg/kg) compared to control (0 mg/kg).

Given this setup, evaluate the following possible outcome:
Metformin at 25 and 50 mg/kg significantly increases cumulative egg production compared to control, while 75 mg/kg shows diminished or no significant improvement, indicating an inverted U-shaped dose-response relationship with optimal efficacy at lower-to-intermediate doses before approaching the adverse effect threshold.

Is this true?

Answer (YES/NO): NO